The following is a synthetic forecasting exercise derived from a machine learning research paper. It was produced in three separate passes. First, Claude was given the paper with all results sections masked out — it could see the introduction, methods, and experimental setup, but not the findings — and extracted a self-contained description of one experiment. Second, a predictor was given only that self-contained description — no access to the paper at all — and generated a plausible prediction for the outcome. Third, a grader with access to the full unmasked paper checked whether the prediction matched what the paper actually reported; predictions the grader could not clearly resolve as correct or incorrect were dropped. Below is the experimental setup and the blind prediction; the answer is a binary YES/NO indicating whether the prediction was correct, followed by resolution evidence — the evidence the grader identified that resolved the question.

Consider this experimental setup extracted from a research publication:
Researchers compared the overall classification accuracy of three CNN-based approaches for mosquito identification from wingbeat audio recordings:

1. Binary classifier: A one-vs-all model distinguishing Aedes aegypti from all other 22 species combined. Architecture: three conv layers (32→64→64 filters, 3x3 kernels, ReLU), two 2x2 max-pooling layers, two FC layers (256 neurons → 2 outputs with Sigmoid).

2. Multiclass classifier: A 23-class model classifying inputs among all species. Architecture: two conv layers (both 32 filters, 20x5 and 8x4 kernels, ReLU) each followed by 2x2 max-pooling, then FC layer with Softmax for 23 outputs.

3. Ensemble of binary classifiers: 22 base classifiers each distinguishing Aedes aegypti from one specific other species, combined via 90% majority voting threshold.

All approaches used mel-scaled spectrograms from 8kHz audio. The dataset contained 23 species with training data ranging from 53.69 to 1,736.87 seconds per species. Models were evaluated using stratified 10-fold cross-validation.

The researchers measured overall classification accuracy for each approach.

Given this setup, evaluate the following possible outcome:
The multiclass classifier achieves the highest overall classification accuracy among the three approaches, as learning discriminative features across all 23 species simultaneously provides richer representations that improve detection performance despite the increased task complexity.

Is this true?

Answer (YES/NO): NO